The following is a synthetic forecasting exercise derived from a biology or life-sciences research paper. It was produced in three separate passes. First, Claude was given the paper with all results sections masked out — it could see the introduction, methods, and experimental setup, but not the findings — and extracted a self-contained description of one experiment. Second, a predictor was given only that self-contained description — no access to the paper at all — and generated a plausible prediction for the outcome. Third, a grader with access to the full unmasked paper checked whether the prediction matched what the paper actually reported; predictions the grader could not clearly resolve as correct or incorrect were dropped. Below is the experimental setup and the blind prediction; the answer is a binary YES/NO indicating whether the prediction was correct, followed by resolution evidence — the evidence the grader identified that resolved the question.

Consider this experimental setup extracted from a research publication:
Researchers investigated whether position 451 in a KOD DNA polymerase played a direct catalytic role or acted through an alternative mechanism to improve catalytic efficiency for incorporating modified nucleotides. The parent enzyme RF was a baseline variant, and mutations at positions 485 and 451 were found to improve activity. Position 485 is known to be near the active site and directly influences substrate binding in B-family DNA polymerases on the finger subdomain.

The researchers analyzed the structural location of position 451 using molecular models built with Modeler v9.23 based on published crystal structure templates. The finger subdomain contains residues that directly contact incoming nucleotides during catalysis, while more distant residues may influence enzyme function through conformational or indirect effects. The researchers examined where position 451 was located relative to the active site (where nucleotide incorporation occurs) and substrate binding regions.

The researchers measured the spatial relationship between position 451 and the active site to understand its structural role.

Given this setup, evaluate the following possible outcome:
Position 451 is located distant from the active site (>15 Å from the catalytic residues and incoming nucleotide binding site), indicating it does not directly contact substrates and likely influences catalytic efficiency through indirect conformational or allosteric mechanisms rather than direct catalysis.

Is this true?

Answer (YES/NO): YES